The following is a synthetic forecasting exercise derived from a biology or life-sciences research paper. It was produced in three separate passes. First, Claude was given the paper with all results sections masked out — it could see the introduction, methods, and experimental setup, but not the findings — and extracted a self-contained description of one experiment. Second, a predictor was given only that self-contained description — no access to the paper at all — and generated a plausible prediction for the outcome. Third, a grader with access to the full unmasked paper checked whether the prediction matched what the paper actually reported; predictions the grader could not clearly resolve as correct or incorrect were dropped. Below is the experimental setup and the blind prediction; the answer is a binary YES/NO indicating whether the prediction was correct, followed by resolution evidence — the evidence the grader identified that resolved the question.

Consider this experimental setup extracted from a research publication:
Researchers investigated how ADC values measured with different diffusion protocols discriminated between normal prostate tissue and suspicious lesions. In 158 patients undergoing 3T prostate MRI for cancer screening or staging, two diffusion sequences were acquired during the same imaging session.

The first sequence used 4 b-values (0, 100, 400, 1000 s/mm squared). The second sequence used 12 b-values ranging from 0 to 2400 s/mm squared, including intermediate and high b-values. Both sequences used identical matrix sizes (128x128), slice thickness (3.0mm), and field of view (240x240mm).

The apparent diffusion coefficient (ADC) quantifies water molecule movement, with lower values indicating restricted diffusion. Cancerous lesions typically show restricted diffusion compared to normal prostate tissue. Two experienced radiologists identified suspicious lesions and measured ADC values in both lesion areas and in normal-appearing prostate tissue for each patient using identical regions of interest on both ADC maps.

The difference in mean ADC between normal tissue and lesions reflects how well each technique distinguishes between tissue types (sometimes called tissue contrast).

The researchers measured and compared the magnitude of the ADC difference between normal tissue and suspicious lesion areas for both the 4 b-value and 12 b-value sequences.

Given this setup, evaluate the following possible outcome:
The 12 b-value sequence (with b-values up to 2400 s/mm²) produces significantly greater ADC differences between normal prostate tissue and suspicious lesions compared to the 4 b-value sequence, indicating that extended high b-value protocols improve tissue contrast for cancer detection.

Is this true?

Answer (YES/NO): NO